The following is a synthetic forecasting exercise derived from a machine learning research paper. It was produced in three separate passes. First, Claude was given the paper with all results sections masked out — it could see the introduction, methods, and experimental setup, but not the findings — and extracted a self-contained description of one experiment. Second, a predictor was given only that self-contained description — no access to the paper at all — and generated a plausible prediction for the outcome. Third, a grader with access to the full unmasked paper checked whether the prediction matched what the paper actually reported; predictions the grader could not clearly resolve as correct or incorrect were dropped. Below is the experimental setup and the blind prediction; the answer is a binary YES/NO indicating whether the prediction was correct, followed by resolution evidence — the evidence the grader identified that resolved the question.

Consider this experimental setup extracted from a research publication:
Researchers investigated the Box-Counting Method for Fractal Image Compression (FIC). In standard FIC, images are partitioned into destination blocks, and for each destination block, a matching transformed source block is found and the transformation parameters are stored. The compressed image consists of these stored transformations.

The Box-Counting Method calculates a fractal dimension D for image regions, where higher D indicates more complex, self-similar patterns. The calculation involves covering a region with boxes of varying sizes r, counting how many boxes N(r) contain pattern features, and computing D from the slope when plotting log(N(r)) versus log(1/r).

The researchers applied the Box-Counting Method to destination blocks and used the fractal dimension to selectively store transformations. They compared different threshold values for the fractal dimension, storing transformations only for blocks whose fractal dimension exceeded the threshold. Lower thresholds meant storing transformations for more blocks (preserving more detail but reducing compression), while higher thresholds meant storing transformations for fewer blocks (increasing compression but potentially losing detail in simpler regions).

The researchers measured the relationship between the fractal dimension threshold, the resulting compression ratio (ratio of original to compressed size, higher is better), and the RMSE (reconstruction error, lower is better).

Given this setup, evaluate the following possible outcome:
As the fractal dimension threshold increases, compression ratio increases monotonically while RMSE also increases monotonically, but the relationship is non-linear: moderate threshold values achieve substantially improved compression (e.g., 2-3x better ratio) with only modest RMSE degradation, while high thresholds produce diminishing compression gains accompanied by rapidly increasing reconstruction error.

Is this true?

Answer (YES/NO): NO